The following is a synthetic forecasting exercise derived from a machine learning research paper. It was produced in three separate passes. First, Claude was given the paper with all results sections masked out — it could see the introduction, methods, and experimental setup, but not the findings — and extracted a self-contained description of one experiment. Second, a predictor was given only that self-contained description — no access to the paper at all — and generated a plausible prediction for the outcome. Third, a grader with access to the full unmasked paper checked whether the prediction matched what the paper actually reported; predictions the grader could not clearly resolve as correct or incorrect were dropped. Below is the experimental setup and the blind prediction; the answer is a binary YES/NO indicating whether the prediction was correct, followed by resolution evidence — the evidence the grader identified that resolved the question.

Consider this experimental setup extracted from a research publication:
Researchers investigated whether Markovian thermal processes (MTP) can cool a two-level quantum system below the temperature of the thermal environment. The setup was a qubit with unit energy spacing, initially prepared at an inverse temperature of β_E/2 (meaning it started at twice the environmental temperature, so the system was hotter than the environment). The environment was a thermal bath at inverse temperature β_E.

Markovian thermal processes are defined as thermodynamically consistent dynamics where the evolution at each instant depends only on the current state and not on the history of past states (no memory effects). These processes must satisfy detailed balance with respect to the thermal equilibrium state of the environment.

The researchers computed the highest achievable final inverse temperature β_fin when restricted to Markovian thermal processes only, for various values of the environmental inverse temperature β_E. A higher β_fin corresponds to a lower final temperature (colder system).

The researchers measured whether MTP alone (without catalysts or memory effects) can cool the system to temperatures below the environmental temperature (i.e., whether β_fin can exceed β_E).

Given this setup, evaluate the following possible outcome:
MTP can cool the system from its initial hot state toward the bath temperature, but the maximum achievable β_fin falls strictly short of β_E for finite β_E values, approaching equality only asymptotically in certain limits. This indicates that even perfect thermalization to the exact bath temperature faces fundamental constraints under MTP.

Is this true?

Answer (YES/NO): NO